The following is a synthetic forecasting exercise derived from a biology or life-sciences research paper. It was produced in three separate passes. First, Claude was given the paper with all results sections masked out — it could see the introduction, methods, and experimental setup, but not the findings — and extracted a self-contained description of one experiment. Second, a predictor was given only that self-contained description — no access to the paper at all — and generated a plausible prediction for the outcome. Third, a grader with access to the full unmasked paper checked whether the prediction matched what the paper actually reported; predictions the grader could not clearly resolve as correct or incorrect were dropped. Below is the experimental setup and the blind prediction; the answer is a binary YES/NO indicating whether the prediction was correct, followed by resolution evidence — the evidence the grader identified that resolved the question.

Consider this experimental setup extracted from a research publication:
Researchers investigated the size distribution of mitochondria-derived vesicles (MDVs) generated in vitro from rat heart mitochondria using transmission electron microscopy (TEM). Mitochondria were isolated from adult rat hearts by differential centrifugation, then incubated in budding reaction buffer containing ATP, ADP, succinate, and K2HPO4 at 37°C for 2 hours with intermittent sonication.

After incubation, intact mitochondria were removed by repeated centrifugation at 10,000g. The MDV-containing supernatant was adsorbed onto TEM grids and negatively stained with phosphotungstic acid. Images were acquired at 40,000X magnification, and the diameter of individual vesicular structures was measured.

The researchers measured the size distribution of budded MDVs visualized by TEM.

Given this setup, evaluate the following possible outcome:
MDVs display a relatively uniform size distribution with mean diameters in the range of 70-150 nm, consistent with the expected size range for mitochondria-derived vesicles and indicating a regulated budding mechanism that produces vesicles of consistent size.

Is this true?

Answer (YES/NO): NO